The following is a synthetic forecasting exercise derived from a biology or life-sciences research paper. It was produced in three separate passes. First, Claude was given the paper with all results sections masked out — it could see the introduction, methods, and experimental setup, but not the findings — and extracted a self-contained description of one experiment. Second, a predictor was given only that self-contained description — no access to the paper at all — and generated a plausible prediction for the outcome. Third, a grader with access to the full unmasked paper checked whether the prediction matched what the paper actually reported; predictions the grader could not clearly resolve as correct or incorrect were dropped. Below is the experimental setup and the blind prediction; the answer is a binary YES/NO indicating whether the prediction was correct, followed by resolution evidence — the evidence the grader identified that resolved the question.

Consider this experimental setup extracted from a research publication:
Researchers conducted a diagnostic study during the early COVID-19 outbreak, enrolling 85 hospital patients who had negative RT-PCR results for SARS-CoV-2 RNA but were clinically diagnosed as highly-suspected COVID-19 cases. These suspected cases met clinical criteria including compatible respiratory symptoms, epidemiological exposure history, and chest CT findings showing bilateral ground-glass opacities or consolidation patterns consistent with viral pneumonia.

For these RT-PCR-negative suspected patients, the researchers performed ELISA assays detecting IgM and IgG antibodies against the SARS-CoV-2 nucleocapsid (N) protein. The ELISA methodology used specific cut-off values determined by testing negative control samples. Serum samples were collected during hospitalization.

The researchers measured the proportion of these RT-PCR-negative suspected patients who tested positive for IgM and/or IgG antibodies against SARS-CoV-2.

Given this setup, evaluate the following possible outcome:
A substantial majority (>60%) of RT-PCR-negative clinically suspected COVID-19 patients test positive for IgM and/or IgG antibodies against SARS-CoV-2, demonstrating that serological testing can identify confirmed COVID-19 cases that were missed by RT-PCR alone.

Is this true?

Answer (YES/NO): YES